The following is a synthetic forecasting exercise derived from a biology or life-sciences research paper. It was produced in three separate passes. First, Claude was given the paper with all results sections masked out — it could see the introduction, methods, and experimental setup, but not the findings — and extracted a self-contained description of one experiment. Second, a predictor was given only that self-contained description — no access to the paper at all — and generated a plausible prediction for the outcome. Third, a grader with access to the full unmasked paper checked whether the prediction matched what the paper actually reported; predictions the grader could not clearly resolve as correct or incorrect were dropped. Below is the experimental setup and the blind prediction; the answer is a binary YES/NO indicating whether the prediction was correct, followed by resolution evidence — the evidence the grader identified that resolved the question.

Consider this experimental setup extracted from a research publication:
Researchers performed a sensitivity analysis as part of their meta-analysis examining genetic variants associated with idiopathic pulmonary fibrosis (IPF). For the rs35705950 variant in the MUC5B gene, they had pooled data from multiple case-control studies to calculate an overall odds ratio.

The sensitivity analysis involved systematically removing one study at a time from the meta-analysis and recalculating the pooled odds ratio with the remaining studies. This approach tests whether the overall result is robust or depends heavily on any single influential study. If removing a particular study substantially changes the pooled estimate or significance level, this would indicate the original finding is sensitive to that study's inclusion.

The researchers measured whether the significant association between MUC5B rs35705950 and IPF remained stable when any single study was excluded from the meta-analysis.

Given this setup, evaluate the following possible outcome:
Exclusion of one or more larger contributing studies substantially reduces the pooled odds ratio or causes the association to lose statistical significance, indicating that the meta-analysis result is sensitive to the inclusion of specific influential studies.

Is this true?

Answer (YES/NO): NO